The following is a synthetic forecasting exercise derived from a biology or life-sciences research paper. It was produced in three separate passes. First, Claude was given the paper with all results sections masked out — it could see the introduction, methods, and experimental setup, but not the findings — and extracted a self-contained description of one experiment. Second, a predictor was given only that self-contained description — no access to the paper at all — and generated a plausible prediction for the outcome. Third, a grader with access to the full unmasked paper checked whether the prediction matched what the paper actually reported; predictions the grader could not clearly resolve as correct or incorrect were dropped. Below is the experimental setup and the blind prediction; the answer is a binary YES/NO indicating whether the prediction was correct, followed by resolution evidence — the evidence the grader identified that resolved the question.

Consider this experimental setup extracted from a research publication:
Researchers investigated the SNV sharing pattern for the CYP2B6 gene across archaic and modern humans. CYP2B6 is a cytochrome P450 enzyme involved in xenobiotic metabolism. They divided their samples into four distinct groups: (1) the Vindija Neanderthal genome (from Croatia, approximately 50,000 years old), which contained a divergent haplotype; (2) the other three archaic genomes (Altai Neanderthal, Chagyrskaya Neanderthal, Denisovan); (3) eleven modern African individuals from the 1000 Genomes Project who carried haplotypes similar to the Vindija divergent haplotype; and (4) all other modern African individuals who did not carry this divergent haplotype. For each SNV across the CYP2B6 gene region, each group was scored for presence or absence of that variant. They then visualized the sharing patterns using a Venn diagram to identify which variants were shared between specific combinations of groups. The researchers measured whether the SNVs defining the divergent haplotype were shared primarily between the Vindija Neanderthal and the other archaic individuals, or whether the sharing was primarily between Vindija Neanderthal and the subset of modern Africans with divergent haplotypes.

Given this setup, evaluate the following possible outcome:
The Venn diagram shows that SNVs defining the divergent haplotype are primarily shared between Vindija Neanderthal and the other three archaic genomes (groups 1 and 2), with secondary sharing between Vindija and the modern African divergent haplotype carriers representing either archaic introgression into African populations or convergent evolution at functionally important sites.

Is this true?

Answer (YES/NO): NO